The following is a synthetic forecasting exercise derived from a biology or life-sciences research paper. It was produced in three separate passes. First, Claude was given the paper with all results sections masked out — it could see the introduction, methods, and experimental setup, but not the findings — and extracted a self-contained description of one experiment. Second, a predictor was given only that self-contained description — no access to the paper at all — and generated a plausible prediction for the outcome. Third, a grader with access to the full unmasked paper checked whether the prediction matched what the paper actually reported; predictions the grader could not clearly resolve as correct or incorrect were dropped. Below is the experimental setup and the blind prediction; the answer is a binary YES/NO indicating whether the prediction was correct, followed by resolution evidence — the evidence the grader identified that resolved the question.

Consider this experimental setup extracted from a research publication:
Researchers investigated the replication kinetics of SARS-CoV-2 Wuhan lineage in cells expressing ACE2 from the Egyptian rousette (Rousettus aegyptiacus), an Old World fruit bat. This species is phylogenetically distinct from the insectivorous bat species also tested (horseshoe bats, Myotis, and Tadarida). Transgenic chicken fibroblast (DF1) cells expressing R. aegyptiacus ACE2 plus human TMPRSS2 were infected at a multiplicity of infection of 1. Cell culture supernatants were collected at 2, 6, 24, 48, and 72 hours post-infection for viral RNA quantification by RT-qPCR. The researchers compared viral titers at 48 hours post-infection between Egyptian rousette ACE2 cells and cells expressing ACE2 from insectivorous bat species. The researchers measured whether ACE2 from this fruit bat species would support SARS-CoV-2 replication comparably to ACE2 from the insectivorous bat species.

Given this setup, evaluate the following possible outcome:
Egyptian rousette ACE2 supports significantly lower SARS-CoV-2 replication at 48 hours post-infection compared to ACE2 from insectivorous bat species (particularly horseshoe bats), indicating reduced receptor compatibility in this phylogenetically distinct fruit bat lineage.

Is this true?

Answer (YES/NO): YES